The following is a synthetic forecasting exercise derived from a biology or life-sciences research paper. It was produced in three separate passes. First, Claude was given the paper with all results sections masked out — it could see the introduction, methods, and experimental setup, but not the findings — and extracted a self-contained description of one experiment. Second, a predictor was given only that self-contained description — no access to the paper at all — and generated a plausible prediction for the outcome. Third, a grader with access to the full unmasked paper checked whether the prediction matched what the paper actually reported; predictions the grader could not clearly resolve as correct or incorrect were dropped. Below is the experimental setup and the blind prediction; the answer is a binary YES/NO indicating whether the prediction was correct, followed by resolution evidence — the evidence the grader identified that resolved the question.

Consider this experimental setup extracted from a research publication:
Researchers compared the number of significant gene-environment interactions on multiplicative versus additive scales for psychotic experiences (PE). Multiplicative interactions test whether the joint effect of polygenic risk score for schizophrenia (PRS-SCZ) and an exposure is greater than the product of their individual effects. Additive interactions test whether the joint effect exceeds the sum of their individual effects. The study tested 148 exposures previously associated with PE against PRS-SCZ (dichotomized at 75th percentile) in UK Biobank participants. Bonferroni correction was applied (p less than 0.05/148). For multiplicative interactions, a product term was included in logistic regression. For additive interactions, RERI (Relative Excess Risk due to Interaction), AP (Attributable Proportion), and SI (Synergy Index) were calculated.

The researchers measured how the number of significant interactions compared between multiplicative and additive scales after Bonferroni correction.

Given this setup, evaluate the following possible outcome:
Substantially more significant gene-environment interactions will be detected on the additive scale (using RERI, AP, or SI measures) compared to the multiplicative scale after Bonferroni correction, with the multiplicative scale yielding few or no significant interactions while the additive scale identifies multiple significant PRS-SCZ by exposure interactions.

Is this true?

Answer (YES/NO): YES